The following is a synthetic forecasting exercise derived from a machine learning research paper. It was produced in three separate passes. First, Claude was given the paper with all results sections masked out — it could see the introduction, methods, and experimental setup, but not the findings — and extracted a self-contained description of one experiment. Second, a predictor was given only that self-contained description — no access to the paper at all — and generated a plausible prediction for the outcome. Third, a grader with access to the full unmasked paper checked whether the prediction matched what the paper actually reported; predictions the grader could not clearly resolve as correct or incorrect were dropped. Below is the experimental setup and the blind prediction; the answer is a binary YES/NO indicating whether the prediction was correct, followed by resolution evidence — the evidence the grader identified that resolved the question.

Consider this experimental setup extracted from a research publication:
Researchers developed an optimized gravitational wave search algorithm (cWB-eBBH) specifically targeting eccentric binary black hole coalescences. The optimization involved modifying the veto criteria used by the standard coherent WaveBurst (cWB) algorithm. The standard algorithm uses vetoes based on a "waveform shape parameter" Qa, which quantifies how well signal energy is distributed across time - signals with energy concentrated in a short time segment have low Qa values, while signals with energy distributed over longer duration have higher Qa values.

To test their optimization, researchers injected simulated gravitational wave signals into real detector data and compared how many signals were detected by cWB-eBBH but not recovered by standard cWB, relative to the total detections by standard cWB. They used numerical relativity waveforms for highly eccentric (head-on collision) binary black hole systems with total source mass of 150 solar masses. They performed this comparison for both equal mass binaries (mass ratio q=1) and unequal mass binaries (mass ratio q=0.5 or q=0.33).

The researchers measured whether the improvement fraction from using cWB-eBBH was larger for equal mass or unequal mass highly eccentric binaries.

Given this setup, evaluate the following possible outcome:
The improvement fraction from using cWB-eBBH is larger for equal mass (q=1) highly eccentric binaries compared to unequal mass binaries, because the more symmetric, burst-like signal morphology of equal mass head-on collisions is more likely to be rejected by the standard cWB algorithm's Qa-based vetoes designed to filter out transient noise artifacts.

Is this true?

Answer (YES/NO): NO